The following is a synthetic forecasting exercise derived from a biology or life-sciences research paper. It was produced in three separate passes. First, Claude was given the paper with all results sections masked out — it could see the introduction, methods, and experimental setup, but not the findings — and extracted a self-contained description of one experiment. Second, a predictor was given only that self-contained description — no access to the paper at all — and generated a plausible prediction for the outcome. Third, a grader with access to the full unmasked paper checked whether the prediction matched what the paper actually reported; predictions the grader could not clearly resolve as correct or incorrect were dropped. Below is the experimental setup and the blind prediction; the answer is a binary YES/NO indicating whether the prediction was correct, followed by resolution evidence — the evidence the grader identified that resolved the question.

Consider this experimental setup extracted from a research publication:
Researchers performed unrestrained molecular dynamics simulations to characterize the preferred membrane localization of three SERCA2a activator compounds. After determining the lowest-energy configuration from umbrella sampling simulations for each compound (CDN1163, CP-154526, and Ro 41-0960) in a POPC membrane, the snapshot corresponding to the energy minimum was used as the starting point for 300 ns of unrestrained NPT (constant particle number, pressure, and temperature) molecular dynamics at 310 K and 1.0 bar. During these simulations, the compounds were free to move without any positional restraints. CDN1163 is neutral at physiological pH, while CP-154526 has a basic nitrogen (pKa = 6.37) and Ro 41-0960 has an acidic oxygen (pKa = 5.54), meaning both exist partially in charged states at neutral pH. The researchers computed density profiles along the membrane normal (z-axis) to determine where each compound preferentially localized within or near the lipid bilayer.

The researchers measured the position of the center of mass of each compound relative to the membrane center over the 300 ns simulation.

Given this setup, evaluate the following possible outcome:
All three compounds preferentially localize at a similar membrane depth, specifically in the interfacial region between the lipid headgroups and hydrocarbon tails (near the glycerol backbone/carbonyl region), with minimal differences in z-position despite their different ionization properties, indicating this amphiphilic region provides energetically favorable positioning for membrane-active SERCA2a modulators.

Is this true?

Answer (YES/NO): NO